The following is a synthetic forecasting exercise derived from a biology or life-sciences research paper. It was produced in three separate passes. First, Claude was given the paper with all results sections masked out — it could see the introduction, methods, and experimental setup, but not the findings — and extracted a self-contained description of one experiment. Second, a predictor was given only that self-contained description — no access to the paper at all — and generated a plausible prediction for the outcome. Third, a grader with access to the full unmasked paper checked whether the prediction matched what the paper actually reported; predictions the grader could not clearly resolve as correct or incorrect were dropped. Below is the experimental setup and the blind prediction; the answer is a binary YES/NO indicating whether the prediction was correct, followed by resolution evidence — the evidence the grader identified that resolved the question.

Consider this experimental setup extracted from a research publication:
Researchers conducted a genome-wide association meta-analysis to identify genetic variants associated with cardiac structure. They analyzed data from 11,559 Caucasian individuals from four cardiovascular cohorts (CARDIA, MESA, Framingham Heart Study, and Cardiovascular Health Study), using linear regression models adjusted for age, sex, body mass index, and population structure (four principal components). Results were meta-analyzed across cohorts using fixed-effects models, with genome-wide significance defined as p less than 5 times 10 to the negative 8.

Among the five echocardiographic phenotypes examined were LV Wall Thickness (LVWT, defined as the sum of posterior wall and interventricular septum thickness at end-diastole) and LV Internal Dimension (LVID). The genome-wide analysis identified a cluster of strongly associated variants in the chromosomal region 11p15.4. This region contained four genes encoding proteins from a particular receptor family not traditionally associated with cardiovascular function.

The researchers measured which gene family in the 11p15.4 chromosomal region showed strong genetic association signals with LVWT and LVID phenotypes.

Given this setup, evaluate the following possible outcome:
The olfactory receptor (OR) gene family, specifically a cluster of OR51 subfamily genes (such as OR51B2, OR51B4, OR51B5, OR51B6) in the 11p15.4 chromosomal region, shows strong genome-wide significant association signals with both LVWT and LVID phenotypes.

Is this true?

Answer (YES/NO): NO